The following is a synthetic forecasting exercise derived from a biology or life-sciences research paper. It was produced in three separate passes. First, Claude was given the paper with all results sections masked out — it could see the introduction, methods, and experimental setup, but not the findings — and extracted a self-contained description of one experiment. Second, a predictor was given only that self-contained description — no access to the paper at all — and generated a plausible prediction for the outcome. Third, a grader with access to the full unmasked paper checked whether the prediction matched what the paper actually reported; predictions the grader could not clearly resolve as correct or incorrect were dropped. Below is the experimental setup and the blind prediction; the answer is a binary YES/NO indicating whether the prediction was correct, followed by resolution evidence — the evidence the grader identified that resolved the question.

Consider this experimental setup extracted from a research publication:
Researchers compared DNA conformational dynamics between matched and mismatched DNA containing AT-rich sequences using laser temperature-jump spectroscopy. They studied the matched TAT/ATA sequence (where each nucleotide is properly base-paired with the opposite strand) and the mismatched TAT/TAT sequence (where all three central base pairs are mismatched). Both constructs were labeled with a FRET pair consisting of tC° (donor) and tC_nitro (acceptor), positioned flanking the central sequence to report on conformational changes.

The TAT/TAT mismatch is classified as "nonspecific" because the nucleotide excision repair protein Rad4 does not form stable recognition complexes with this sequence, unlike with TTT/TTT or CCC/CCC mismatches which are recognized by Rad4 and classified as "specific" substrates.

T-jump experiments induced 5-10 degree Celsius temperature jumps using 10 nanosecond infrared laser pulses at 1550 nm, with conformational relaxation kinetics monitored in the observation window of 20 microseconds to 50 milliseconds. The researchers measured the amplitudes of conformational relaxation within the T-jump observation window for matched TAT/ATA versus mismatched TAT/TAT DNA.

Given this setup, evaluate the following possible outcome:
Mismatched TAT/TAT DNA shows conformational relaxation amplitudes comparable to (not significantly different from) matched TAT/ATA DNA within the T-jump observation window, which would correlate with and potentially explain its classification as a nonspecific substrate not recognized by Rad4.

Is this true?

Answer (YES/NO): NO